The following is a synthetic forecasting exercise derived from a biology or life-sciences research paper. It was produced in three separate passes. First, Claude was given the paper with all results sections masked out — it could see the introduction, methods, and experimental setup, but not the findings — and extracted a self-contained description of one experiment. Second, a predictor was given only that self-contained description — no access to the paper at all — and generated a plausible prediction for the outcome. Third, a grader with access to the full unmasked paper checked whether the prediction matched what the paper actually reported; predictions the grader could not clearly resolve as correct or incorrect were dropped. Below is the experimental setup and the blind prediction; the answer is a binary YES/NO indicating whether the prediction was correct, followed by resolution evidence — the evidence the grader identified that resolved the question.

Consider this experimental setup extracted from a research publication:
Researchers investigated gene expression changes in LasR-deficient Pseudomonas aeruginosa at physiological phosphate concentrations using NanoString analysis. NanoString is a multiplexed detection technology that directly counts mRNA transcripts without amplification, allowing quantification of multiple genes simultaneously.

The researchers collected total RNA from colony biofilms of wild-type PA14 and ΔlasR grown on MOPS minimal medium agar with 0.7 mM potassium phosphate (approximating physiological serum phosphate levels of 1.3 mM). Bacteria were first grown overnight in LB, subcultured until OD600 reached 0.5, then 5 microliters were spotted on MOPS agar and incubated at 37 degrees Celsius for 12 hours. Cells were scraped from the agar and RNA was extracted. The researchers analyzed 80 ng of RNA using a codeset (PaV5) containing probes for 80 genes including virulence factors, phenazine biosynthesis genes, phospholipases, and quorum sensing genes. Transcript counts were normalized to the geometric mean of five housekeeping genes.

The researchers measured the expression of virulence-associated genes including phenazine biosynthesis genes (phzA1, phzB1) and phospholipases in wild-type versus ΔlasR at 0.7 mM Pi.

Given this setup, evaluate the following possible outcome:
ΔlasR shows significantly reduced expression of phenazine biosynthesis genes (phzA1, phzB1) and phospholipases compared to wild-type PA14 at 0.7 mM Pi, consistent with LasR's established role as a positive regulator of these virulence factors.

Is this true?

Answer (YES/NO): NO